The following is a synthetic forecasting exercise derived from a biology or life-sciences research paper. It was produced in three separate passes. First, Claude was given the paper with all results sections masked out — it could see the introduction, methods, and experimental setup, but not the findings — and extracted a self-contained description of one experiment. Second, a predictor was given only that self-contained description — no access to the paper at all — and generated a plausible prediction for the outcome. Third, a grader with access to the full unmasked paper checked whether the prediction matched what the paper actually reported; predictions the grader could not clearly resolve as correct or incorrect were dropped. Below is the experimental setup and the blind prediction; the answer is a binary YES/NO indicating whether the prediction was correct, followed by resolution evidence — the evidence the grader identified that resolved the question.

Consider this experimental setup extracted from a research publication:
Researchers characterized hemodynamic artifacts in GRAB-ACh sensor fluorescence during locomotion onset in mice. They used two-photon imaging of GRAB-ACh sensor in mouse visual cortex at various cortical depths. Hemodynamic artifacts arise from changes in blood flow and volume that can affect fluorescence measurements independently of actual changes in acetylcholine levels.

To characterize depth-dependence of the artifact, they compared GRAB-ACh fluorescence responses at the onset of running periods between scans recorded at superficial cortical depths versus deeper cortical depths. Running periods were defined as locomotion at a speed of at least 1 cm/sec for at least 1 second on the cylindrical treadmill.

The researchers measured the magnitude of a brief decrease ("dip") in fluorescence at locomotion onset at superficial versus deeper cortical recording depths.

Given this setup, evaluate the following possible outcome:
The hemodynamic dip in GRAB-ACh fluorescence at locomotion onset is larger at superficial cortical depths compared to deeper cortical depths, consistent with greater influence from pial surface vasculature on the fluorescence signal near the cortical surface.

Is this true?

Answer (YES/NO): NO